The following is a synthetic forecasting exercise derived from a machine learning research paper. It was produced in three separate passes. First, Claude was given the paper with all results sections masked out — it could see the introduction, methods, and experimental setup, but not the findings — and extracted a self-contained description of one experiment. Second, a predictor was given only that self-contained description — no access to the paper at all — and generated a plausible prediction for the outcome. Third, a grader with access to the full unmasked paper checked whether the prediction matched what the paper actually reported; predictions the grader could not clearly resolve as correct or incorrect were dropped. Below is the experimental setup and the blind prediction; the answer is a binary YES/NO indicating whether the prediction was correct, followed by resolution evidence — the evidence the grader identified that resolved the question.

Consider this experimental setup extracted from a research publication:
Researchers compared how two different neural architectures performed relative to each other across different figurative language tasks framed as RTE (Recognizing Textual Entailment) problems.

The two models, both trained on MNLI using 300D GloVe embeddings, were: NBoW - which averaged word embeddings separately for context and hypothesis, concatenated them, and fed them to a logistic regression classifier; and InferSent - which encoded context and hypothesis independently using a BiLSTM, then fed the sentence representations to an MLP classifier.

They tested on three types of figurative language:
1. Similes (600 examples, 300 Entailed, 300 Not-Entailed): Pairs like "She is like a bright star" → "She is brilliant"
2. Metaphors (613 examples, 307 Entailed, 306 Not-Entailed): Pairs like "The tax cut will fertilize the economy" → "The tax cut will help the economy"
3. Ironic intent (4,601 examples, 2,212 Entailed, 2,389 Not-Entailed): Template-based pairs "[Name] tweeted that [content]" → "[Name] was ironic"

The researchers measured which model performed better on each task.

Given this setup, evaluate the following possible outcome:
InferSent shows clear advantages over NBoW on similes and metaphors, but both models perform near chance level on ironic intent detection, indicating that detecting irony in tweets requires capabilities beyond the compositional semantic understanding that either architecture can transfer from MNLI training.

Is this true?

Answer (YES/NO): NO